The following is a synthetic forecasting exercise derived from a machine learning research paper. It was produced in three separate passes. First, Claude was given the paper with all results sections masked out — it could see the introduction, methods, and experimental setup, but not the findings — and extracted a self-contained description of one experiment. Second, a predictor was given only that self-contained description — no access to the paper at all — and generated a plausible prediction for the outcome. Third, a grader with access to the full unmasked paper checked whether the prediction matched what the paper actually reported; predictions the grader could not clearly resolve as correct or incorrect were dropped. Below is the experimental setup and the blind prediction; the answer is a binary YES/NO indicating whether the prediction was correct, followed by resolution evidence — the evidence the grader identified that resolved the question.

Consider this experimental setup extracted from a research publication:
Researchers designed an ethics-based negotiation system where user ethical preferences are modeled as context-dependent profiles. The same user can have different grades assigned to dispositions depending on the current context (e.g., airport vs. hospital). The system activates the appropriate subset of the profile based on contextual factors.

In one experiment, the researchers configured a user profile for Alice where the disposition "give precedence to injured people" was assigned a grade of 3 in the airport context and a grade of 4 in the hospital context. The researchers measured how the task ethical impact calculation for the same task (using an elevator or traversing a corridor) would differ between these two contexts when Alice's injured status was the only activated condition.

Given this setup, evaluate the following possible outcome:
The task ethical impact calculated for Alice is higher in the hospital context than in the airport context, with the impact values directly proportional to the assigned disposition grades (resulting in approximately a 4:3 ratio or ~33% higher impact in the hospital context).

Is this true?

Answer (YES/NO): YES